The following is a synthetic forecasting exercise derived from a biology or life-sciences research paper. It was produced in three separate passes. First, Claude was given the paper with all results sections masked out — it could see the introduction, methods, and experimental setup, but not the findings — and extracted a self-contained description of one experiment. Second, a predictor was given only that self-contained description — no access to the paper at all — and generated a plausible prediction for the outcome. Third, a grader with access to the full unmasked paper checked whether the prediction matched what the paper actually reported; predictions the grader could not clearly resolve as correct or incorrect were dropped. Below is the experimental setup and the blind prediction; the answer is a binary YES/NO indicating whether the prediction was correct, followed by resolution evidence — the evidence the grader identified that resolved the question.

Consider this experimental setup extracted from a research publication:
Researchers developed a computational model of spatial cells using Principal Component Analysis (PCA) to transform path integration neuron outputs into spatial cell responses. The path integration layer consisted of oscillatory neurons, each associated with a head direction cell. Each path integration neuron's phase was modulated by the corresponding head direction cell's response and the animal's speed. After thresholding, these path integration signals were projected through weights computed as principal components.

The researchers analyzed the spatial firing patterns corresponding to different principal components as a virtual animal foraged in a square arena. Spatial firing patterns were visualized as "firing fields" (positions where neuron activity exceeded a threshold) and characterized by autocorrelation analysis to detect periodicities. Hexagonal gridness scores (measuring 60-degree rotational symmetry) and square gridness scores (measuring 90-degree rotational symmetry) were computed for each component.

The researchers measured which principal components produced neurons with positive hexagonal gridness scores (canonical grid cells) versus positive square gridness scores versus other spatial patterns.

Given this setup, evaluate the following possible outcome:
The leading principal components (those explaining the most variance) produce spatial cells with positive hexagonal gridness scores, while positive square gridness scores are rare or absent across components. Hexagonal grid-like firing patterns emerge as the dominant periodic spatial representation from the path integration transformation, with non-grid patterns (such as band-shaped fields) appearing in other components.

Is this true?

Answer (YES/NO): NO